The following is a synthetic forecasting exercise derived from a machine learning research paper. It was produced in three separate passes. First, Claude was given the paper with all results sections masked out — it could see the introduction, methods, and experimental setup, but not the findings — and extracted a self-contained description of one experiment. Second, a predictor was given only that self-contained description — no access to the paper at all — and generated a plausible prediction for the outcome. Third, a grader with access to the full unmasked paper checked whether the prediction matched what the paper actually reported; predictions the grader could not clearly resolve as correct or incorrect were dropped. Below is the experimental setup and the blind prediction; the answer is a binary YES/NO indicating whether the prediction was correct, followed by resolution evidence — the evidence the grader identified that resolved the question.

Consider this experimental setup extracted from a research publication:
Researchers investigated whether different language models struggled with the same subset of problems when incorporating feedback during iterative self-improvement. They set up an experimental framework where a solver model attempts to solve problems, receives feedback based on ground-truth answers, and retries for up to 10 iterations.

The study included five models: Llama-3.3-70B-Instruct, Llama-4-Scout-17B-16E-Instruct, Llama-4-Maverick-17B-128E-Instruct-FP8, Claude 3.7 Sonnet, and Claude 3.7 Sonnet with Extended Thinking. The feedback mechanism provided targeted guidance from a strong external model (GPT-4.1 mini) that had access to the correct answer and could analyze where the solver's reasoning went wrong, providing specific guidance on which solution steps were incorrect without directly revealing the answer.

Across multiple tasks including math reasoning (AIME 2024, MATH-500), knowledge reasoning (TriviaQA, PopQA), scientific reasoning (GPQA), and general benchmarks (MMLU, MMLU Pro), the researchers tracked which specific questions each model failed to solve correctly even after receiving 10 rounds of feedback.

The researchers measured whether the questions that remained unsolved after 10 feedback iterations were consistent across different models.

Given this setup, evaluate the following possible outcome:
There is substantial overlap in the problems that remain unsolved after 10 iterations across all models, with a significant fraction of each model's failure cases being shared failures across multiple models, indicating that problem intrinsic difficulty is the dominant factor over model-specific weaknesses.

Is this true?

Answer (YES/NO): NO